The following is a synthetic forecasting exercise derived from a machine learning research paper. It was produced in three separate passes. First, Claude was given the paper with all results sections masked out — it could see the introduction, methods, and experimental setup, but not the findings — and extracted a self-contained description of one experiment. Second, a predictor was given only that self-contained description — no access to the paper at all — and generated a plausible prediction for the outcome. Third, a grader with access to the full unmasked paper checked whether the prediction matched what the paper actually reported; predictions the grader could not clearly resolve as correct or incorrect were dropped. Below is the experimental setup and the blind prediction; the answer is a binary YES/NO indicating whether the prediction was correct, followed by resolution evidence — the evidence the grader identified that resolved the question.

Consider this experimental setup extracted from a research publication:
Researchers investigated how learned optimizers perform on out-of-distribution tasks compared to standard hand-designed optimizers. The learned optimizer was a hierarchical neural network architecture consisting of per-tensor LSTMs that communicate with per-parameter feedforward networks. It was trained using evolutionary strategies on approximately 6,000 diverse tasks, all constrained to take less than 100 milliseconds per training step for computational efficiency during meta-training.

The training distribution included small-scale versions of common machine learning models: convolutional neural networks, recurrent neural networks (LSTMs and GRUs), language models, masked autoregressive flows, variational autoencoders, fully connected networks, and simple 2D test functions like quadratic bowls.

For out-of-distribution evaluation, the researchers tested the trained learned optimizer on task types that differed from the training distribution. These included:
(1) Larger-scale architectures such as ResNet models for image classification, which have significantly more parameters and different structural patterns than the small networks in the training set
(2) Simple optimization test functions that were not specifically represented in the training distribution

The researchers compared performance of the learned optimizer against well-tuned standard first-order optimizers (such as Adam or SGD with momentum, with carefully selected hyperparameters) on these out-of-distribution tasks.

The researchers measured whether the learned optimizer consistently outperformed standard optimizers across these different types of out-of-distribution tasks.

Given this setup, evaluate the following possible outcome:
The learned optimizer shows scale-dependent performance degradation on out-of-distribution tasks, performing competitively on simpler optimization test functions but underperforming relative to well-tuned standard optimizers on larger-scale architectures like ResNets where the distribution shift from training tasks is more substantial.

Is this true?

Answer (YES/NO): NO